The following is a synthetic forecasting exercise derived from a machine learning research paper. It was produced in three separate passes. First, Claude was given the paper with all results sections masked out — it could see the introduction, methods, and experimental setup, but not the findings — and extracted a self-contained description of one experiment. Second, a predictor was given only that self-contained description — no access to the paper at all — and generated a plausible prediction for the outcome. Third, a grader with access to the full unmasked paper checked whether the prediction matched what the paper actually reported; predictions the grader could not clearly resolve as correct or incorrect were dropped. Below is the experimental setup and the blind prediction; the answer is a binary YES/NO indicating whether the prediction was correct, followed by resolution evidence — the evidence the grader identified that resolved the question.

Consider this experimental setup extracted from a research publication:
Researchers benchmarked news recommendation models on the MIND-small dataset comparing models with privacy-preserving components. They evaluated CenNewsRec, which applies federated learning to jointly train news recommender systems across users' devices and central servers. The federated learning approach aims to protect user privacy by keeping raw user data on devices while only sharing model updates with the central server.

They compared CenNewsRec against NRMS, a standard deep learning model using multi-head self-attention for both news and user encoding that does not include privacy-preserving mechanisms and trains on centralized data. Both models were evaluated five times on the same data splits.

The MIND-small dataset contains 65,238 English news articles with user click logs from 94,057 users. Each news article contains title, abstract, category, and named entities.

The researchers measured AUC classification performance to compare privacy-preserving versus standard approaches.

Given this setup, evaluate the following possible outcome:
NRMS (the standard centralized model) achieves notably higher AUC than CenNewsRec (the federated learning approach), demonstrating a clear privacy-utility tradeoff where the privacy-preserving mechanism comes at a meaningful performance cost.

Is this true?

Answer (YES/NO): YES